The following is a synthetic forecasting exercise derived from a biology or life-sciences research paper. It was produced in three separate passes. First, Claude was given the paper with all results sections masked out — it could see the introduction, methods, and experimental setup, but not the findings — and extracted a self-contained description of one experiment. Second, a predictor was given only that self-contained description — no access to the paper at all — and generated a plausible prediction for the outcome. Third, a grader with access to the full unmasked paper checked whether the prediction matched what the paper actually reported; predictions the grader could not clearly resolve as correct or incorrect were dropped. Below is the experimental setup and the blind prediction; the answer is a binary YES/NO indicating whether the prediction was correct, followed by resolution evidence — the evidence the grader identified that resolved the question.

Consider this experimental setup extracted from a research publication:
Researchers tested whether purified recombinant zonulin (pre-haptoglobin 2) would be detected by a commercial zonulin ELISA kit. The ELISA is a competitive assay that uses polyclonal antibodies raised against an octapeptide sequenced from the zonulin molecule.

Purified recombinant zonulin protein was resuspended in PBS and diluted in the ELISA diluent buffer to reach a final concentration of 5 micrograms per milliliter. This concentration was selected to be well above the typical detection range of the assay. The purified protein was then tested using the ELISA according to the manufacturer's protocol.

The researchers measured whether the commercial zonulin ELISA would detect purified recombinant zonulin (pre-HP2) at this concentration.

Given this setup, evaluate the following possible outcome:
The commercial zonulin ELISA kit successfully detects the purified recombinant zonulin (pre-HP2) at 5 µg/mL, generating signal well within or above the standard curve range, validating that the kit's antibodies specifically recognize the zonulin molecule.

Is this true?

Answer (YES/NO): NO